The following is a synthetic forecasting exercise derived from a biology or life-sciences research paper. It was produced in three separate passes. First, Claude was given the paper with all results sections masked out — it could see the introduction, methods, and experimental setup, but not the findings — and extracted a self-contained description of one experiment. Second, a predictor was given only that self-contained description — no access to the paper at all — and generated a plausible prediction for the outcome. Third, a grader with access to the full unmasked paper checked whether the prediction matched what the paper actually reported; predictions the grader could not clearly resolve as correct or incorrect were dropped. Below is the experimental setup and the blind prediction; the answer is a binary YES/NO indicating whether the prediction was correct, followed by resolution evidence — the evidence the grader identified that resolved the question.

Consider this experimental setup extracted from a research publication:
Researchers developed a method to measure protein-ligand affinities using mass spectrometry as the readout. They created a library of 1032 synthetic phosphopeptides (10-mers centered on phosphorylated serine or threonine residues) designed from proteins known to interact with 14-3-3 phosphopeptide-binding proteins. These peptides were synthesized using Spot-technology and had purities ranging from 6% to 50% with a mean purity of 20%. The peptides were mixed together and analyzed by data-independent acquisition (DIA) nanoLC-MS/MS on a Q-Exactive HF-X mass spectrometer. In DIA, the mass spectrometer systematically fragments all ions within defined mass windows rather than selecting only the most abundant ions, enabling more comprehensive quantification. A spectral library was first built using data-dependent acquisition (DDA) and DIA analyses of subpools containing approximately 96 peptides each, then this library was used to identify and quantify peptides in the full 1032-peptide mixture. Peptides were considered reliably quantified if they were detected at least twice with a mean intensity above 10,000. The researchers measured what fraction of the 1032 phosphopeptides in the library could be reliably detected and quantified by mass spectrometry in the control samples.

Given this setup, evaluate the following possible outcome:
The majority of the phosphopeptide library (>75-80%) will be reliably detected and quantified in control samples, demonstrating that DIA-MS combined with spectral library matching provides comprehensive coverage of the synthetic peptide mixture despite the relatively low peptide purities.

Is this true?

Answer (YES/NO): NO